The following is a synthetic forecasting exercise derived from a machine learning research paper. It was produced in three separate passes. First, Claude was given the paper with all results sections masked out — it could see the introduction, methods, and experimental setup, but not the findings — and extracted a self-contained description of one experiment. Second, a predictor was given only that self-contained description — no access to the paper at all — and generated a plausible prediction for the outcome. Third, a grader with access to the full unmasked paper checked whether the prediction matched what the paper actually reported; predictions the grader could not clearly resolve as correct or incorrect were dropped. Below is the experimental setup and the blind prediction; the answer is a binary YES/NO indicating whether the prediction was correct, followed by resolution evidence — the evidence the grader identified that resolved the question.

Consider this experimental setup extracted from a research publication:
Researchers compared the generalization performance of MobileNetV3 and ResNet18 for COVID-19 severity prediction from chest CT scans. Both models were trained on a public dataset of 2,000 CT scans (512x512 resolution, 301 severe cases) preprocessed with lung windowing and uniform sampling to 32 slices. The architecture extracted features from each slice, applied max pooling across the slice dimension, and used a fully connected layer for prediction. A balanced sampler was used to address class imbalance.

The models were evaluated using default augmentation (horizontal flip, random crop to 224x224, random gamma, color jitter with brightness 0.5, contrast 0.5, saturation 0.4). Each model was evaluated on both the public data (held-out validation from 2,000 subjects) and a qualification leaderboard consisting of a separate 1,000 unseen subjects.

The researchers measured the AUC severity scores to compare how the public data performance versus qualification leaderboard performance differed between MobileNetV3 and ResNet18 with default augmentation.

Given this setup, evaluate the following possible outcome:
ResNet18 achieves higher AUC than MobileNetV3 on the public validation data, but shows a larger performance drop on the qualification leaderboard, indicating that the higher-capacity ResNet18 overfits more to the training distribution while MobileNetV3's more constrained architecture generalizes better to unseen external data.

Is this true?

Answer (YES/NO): NO